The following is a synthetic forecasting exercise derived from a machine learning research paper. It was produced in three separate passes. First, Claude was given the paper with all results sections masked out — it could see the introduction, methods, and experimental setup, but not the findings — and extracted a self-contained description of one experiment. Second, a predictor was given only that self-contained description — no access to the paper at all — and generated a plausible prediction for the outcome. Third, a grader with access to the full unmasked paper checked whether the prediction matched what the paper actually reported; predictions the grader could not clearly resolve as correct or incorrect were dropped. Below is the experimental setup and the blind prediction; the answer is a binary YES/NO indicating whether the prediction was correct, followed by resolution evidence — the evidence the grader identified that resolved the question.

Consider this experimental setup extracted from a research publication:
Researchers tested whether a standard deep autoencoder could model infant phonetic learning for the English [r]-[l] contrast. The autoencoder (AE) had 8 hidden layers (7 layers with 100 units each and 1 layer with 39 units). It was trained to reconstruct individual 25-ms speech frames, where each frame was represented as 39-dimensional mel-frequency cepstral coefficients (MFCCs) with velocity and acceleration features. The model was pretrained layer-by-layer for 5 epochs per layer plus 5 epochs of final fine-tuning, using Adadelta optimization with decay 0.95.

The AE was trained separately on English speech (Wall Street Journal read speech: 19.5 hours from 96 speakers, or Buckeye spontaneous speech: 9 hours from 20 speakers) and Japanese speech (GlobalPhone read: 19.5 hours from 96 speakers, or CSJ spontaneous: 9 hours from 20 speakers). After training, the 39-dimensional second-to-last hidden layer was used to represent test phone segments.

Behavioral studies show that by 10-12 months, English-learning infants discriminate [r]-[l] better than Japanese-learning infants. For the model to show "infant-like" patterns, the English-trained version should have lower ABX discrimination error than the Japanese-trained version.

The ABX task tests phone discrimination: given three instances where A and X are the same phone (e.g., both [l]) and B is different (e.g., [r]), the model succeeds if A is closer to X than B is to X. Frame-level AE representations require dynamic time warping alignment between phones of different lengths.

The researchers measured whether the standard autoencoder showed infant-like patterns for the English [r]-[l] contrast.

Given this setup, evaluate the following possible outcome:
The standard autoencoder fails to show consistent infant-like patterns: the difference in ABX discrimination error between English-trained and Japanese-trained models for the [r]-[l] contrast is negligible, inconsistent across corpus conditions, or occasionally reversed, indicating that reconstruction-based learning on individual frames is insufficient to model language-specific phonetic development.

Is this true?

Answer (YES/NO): YES